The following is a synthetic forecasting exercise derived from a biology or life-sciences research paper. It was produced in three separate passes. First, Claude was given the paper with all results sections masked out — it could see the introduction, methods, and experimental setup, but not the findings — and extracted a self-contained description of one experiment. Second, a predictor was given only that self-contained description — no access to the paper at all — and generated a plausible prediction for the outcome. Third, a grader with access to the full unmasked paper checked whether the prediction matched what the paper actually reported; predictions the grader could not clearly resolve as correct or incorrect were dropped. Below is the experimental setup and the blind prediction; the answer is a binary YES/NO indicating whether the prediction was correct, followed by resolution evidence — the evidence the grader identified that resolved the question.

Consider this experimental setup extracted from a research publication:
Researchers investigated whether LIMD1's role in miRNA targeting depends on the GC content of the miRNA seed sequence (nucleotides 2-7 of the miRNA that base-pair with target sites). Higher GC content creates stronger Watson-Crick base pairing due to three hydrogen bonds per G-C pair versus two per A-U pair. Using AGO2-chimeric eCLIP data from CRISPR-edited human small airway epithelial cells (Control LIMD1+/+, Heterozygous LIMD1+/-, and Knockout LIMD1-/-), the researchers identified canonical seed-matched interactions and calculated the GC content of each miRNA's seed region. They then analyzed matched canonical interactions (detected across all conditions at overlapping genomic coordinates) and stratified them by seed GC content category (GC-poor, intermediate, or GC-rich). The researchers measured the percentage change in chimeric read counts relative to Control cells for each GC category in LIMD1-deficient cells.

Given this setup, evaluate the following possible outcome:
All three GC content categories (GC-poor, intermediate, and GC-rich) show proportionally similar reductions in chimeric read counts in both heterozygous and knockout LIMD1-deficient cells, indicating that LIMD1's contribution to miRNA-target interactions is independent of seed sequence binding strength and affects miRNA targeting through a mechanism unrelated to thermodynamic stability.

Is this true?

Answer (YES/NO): NO